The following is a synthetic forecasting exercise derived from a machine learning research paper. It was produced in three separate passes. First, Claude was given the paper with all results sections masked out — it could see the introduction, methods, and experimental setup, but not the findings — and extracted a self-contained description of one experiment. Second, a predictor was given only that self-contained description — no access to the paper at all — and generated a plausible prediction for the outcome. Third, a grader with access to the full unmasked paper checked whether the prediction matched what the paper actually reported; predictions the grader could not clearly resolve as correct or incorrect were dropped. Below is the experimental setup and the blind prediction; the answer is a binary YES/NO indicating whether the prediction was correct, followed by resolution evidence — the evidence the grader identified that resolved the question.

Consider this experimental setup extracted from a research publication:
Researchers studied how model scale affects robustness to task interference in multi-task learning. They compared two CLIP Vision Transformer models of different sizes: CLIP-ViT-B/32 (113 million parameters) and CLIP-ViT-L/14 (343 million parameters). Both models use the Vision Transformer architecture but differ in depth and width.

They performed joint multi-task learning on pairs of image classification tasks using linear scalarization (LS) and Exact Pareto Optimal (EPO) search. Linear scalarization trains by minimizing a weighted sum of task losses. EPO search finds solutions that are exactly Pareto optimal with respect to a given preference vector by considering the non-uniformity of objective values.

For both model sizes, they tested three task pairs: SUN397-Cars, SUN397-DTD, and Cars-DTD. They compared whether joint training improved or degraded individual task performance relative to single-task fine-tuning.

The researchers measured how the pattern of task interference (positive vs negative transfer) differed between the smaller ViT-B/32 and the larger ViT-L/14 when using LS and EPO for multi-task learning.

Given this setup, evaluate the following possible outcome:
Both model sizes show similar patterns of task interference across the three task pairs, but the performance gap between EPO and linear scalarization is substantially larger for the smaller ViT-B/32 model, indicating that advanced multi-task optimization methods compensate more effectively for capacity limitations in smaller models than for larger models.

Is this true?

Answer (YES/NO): NO